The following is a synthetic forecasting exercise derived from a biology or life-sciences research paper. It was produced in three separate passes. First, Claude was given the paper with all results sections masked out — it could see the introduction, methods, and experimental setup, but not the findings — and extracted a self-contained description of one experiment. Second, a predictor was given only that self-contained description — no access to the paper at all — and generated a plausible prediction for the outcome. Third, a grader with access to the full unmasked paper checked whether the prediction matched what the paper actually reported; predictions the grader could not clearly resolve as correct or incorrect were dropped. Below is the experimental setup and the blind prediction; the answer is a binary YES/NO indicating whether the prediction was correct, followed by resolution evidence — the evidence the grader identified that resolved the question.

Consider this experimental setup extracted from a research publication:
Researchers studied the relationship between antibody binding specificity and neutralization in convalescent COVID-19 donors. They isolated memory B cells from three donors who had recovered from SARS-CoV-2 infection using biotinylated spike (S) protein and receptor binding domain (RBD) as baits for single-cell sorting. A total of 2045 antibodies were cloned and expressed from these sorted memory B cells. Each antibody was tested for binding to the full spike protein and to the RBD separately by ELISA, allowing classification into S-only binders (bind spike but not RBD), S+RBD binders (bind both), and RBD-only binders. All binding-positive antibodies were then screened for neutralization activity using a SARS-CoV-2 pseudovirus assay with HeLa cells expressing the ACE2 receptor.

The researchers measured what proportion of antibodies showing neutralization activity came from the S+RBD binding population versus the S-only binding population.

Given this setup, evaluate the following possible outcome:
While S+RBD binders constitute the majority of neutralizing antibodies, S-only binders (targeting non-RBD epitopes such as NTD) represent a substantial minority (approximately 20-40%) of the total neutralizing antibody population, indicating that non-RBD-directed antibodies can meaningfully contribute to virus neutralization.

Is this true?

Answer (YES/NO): NO